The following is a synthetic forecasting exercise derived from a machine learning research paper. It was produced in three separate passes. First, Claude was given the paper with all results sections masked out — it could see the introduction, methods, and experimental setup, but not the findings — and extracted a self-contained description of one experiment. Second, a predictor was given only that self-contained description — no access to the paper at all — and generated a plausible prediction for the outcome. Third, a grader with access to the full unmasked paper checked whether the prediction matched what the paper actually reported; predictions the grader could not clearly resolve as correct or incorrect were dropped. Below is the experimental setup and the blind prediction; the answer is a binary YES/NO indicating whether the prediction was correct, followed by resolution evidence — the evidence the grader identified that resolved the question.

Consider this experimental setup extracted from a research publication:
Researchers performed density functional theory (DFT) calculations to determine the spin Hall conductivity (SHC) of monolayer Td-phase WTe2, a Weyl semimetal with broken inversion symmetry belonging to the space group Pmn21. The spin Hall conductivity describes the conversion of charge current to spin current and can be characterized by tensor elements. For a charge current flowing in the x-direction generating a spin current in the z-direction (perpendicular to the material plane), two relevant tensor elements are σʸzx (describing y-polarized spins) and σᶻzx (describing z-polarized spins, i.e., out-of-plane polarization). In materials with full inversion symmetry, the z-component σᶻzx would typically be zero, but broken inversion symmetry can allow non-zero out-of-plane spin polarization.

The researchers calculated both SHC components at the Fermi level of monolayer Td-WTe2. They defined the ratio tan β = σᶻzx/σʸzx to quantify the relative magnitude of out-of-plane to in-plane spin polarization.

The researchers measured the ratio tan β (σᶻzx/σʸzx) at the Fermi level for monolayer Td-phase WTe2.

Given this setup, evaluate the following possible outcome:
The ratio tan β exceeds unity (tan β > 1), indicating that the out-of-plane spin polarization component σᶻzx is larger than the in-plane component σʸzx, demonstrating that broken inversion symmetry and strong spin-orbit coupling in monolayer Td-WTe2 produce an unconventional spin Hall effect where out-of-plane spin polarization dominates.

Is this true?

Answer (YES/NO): NO